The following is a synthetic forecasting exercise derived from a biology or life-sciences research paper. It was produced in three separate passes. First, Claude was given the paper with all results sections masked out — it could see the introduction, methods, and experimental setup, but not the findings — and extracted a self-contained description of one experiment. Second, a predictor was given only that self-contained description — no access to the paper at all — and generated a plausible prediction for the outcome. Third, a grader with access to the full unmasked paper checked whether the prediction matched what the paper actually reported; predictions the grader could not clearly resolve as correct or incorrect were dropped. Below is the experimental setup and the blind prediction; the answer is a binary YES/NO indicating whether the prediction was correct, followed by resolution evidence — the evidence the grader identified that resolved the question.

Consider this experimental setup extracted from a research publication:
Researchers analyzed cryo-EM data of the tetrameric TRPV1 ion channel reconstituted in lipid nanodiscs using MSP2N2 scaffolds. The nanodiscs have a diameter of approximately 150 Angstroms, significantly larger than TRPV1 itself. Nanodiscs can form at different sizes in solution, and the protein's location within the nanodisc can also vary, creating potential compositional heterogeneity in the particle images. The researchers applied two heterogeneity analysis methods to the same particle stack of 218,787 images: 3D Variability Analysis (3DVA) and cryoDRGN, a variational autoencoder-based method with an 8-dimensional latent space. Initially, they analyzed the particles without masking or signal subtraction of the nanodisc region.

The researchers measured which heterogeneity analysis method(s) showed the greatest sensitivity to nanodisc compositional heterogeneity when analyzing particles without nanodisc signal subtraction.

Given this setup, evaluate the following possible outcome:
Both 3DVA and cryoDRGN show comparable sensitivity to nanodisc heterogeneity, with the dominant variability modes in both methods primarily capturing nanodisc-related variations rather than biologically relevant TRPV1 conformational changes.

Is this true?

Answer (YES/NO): YES